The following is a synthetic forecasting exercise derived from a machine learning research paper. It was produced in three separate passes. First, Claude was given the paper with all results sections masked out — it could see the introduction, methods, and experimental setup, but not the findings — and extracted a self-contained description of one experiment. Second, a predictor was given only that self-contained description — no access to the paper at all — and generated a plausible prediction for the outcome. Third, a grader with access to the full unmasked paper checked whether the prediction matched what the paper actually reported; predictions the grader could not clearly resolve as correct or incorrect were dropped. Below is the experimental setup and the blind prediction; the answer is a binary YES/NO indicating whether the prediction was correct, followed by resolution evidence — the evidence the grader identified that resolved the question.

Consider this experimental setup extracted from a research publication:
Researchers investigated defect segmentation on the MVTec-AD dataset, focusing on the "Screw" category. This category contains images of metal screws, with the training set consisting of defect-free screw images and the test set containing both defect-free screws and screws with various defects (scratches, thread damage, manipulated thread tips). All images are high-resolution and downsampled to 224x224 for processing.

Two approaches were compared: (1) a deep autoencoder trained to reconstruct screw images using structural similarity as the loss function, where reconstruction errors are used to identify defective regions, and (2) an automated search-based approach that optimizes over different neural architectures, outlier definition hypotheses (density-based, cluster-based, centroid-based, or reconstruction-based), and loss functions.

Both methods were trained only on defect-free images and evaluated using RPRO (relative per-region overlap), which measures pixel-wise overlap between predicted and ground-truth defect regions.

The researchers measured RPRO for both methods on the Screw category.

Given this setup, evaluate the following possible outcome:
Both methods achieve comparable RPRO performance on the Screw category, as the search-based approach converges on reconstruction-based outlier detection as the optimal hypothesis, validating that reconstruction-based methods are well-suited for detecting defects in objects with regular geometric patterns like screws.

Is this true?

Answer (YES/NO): YES